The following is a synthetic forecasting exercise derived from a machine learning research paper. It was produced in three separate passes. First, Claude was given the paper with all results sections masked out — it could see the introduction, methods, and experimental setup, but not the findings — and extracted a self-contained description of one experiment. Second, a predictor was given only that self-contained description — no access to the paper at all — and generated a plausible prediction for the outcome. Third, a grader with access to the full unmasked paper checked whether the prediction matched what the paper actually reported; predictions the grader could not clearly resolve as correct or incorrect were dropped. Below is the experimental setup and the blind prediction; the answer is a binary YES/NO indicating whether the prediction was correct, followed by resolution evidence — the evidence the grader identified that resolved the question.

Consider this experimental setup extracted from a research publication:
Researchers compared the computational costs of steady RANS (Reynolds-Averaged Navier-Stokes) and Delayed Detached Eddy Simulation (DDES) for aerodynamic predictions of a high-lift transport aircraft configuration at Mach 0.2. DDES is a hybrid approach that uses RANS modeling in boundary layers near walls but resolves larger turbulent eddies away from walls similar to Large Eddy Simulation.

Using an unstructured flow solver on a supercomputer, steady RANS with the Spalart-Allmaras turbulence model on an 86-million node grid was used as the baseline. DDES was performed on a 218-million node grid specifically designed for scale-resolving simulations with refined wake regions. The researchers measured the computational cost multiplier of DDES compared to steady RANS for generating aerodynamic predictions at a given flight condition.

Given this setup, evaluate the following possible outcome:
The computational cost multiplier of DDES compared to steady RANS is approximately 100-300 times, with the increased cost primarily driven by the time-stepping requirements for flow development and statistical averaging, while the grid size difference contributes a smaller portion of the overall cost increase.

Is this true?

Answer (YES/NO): NO